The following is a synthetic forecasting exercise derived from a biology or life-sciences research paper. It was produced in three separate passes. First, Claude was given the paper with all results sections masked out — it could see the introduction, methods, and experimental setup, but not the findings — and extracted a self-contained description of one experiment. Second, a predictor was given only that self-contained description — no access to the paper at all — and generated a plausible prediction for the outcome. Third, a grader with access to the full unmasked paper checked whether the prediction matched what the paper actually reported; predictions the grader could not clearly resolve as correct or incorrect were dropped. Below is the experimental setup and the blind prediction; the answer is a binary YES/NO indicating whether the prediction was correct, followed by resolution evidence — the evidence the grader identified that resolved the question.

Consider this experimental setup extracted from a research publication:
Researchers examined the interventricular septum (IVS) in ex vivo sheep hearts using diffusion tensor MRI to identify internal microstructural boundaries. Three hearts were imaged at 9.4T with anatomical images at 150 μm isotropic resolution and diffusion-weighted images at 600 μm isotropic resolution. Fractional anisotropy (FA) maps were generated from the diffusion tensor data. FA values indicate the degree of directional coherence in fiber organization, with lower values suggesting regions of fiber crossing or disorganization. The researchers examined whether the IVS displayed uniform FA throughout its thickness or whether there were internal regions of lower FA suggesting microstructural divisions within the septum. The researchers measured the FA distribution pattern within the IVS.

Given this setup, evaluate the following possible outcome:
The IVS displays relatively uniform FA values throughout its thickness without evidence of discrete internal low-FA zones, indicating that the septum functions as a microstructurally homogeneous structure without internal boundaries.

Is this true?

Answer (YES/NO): NO